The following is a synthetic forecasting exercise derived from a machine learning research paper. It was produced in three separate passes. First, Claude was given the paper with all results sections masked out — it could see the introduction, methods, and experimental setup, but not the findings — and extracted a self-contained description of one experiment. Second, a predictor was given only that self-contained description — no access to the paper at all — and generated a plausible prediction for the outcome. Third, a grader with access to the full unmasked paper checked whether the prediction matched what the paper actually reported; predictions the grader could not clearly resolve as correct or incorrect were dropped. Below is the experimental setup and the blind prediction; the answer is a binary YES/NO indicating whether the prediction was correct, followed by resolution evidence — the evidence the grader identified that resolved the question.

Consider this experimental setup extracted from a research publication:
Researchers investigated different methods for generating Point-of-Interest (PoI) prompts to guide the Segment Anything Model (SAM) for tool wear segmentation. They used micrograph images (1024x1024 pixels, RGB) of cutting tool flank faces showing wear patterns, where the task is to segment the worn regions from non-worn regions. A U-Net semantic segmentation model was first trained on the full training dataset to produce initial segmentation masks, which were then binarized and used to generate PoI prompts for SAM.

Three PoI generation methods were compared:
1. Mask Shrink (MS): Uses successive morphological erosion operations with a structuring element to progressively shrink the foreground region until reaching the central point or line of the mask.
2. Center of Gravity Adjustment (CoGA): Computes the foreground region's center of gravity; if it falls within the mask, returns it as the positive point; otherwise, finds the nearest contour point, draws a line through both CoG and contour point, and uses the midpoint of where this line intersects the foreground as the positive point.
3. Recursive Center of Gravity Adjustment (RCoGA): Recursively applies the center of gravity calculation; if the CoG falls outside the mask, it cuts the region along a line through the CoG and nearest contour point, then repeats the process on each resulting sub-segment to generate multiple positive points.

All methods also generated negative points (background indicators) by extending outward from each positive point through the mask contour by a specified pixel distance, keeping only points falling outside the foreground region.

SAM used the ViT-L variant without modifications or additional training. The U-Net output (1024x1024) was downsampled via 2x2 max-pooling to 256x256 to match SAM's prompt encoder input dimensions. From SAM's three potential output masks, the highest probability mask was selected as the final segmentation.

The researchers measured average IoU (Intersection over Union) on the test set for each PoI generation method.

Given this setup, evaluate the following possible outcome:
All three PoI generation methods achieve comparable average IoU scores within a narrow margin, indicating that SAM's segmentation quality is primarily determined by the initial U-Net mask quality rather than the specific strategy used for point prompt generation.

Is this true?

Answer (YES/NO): YES